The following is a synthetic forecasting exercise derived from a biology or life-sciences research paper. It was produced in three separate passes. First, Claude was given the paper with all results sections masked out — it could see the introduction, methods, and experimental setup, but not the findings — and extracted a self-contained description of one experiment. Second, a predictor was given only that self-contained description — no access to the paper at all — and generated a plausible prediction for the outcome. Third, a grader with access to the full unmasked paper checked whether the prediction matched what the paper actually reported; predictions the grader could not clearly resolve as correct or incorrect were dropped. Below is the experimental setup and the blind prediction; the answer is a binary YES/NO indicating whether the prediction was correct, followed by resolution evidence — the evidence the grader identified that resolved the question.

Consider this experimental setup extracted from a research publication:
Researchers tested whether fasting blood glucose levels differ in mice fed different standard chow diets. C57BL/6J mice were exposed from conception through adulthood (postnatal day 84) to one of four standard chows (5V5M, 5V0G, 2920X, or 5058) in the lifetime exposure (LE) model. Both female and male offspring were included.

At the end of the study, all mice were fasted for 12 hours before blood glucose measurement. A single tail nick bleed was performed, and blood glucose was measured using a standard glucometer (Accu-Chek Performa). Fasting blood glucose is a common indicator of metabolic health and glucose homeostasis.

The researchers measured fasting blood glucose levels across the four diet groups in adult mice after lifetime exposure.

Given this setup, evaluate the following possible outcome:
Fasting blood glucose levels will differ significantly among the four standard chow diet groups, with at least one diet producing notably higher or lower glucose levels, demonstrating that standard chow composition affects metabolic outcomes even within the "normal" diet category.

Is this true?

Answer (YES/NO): NO